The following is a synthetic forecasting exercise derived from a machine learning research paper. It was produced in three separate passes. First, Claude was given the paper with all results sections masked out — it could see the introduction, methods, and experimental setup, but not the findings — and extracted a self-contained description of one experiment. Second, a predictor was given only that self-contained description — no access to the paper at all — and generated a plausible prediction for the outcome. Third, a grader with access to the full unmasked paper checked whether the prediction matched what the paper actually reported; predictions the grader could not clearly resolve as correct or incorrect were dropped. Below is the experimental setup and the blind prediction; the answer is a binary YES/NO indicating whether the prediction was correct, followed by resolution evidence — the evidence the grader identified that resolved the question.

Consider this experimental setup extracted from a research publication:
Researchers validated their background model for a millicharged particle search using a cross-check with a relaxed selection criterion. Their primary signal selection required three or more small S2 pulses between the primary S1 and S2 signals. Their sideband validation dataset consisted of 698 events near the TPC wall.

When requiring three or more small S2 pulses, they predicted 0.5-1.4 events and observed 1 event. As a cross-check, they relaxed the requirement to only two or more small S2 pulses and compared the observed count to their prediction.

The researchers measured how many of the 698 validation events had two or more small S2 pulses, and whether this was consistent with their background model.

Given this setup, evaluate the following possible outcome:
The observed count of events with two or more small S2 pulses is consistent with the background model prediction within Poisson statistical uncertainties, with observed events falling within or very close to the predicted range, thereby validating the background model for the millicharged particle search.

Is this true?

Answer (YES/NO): YES